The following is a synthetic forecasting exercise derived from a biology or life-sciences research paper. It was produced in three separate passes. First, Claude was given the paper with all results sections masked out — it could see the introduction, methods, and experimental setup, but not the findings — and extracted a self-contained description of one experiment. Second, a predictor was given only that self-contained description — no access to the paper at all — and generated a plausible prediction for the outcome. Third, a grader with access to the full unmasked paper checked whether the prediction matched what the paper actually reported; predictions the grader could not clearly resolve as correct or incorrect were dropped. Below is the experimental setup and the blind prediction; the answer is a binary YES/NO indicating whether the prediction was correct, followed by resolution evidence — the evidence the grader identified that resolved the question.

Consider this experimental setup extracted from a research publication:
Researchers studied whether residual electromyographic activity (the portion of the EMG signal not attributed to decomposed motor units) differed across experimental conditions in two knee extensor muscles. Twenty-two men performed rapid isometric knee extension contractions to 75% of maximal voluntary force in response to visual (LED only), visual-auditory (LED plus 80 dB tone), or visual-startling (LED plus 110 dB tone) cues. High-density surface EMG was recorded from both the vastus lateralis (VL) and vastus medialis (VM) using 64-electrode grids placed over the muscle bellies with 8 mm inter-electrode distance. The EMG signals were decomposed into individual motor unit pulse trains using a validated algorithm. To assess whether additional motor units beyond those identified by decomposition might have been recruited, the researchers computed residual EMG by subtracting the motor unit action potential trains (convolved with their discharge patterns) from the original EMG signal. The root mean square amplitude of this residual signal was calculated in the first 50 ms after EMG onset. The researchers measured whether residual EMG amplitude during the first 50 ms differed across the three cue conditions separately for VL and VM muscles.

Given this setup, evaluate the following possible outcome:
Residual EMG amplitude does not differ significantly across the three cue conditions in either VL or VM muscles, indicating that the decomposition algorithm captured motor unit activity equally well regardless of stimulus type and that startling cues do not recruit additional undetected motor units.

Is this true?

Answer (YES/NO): NO